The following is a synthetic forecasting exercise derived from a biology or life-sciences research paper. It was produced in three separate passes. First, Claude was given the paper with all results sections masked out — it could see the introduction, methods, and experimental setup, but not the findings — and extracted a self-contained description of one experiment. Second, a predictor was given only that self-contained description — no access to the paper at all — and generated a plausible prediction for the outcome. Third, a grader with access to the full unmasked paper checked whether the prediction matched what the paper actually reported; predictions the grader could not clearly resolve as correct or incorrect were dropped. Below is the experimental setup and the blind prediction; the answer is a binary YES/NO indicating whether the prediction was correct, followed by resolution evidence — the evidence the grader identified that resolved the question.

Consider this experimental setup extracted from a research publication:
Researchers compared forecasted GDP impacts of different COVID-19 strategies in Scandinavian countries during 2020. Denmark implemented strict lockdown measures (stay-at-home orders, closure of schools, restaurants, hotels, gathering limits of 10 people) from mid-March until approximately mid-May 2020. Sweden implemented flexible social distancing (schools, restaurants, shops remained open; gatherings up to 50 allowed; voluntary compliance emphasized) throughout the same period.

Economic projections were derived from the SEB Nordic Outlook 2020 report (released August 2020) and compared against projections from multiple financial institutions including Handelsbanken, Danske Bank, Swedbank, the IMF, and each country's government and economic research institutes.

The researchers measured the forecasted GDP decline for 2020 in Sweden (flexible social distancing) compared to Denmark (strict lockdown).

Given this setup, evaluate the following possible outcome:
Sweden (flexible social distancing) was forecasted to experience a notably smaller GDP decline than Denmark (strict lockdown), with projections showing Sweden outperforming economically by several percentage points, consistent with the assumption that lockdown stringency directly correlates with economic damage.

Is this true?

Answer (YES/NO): NO